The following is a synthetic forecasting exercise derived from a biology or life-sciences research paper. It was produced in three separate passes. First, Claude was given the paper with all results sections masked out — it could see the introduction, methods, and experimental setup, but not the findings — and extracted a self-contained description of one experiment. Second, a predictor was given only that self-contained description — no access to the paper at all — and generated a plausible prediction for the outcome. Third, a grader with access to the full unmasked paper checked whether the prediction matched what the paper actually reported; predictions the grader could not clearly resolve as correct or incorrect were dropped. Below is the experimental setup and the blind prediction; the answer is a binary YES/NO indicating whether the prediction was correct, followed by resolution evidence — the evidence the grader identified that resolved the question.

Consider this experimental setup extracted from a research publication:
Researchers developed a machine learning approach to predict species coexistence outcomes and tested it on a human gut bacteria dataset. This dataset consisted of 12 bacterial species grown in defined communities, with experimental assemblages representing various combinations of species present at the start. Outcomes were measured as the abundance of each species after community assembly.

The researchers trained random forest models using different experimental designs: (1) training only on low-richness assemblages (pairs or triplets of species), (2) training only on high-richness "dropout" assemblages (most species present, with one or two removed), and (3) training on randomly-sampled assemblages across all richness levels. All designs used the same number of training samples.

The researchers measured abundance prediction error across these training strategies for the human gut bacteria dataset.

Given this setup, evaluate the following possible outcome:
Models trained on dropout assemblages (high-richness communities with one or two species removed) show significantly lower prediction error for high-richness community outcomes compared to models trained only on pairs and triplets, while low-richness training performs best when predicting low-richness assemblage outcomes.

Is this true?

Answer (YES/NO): NO